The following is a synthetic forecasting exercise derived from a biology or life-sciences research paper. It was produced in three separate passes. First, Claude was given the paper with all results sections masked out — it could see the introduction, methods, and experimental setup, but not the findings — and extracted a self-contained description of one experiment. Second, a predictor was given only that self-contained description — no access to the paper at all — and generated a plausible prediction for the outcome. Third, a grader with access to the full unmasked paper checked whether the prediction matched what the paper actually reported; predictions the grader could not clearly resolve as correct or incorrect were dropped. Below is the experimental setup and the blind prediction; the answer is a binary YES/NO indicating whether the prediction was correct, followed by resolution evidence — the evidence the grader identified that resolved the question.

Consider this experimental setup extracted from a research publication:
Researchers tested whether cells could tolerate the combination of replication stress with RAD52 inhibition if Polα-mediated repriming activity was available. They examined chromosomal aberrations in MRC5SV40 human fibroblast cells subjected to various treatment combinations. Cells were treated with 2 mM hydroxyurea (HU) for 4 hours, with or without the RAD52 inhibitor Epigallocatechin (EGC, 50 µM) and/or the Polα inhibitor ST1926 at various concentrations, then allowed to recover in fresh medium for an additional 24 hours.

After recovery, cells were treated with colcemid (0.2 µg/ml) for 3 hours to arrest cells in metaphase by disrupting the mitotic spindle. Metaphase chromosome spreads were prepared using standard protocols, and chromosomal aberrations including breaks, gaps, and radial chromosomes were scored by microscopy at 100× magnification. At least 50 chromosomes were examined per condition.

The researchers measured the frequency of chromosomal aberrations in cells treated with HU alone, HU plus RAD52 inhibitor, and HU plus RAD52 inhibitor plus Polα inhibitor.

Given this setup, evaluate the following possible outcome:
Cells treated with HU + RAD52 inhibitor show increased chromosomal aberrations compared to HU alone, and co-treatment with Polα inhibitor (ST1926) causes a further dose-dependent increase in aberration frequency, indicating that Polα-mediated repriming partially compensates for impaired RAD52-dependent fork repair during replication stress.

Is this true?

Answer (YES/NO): NO